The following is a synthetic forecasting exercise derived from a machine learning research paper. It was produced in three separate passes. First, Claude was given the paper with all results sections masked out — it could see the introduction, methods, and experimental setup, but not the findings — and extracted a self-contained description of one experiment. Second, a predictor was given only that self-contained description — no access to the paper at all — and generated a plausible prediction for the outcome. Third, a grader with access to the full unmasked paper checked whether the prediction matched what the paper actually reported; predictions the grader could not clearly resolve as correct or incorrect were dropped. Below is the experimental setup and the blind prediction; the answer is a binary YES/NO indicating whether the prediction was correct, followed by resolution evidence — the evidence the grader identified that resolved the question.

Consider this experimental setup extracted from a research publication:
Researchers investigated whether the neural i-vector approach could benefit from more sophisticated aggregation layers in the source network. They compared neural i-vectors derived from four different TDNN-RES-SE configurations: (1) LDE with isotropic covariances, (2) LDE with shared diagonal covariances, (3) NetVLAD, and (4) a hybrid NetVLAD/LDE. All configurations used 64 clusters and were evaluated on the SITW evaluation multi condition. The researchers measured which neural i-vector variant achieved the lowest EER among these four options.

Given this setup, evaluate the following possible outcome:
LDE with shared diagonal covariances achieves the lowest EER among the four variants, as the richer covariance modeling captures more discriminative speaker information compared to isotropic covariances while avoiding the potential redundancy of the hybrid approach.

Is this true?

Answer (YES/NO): YES